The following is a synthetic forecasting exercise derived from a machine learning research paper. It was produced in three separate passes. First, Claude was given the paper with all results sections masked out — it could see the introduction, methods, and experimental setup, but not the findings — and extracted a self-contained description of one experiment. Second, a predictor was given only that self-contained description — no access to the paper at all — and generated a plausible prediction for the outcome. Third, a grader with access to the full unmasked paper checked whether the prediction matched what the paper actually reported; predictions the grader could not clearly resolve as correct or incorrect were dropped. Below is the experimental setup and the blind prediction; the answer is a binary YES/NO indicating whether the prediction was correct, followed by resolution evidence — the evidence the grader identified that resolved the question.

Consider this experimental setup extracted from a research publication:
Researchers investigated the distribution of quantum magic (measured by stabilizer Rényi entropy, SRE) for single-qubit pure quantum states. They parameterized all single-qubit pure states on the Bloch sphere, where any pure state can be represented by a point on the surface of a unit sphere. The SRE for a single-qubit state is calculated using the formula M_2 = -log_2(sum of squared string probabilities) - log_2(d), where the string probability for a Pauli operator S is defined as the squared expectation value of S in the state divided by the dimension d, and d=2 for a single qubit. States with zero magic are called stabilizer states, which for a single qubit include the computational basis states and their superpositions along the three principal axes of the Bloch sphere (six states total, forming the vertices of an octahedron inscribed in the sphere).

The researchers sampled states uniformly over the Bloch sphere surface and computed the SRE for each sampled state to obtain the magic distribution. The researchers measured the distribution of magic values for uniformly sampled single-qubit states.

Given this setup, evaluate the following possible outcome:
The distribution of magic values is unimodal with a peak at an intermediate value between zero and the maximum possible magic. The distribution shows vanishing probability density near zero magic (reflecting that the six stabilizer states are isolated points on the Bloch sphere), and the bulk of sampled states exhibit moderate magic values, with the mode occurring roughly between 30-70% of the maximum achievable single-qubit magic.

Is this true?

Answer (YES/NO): NO